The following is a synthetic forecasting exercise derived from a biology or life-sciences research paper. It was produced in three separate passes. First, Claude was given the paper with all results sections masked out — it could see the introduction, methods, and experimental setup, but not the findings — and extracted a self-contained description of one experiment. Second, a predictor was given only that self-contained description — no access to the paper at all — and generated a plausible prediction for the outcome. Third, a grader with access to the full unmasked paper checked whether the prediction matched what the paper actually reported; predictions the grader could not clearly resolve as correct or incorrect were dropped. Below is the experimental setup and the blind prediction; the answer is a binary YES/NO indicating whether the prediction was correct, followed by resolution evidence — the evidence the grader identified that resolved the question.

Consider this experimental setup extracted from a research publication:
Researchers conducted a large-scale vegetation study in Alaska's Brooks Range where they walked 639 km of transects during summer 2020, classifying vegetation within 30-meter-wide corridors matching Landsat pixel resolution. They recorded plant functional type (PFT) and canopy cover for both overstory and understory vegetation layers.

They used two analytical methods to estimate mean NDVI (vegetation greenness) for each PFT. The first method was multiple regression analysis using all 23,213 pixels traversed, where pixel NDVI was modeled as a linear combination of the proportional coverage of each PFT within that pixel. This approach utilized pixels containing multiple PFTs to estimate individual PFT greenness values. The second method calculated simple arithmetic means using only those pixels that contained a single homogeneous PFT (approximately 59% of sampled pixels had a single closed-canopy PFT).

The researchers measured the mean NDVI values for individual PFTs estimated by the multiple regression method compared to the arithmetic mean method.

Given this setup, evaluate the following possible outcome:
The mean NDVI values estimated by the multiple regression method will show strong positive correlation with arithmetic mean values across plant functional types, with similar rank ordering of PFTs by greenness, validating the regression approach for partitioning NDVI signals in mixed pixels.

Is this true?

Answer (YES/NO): YES